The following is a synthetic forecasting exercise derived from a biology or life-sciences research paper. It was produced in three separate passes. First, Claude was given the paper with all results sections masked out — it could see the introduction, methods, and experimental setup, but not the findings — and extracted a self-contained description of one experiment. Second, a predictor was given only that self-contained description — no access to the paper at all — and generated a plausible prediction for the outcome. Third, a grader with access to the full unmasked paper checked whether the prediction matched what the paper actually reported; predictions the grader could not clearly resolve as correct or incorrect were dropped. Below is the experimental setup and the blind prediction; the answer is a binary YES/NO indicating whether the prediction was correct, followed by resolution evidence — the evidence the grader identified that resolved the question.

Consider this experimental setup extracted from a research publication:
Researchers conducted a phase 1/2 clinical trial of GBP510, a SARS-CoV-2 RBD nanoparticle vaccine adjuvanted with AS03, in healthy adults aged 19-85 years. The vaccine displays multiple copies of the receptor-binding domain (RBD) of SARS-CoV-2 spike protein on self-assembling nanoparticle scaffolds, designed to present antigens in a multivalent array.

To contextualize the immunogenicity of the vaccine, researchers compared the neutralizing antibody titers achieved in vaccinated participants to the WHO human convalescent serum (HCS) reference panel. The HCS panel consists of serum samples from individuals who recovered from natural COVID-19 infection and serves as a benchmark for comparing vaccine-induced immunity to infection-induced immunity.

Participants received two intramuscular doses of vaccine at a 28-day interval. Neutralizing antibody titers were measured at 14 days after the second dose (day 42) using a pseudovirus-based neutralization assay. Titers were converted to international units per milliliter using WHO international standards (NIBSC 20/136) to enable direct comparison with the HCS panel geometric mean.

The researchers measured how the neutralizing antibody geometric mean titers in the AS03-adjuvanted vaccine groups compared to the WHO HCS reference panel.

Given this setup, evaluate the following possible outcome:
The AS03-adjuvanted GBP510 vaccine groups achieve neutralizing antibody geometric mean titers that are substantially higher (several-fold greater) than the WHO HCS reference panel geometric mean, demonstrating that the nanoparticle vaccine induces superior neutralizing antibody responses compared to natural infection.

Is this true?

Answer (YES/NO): YES